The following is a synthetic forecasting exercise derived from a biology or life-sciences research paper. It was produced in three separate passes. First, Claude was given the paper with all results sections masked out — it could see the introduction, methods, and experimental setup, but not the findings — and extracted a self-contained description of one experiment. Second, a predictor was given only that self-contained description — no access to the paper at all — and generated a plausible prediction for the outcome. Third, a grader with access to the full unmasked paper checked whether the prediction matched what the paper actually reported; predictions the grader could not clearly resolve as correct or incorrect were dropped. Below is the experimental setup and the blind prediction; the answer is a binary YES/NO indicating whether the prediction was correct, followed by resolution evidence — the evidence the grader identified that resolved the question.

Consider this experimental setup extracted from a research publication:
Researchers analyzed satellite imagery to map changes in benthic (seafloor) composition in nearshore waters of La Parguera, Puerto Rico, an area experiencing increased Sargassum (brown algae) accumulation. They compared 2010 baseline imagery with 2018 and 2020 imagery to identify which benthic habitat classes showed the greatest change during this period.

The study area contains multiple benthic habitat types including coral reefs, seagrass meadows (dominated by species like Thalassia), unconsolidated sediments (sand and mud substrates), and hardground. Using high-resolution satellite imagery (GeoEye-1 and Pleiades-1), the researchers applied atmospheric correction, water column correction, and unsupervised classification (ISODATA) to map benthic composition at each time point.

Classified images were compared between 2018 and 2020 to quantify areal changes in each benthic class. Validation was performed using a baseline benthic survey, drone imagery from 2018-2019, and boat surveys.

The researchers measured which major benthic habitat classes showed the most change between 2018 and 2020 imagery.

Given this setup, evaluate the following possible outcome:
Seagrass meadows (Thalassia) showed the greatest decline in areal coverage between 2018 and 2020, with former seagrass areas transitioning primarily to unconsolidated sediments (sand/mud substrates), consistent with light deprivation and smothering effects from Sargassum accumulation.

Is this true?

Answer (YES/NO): NO